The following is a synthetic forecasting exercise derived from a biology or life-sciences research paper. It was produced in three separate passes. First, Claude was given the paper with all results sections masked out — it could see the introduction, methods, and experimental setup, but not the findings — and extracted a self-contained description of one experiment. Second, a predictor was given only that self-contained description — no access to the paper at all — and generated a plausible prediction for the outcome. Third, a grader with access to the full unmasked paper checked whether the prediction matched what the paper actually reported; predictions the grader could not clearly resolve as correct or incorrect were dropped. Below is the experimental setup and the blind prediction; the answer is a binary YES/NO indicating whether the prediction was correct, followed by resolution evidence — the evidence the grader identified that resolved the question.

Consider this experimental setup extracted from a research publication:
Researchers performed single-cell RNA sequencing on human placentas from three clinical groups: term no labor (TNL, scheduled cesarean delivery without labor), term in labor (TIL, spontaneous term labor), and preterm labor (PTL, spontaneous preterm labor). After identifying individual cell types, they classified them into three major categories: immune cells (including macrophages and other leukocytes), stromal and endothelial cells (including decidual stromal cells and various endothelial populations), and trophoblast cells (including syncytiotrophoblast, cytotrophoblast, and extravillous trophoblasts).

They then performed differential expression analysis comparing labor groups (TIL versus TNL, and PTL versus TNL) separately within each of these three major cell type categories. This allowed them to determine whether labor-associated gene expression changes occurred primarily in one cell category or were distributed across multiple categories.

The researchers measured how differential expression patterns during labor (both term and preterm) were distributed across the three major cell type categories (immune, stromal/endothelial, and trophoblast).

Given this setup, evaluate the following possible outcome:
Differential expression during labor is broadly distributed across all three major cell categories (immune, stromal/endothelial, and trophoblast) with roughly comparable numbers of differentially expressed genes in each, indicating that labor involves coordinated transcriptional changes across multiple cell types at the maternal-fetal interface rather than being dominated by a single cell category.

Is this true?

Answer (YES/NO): NO